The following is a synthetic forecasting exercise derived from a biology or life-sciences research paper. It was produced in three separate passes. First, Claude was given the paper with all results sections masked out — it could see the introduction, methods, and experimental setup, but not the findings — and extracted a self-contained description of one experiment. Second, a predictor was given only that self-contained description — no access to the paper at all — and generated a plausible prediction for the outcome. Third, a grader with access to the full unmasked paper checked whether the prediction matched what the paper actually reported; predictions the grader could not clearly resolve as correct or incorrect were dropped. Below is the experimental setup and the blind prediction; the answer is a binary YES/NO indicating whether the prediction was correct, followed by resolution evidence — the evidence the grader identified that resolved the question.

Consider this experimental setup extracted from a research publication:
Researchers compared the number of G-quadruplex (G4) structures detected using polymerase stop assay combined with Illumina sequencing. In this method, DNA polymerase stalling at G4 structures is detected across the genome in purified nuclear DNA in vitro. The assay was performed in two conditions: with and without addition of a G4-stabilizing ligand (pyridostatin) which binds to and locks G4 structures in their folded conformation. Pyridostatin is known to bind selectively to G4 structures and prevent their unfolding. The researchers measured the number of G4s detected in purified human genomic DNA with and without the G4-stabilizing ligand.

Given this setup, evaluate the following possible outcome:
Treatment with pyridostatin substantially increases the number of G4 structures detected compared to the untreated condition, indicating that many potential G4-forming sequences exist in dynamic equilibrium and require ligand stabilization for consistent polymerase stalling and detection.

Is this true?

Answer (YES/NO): YES